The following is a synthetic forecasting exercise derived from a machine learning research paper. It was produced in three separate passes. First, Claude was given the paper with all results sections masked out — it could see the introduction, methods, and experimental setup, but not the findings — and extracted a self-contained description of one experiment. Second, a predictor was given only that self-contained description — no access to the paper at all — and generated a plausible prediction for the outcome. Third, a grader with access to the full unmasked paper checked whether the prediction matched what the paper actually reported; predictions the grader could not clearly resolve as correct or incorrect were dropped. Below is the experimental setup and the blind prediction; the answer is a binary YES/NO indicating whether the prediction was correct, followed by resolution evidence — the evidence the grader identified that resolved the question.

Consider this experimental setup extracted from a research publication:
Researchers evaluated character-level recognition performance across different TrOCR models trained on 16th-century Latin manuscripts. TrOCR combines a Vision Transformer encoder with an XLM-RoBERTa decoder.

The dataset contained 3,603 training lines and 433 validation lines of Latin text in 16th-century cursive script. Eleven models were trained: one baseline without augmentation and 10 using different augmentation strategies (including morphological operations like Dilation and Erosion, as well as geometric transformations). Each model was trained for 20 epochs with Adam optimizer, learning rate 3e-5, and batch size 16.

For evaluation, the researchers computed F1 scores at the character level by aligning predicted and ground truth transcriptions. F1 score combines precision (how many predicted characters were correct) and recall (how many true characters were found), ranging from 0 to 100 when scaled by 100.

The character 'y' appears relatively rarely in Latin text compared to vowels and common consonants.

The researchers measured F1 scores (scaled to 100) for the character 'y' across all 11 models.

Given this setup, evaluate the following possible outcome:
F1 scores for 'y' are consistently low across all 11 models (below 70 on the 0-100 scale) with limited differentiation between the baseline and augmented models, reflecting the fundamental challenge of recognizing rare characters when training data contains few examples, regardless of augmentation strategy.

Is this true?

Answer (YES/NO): NO